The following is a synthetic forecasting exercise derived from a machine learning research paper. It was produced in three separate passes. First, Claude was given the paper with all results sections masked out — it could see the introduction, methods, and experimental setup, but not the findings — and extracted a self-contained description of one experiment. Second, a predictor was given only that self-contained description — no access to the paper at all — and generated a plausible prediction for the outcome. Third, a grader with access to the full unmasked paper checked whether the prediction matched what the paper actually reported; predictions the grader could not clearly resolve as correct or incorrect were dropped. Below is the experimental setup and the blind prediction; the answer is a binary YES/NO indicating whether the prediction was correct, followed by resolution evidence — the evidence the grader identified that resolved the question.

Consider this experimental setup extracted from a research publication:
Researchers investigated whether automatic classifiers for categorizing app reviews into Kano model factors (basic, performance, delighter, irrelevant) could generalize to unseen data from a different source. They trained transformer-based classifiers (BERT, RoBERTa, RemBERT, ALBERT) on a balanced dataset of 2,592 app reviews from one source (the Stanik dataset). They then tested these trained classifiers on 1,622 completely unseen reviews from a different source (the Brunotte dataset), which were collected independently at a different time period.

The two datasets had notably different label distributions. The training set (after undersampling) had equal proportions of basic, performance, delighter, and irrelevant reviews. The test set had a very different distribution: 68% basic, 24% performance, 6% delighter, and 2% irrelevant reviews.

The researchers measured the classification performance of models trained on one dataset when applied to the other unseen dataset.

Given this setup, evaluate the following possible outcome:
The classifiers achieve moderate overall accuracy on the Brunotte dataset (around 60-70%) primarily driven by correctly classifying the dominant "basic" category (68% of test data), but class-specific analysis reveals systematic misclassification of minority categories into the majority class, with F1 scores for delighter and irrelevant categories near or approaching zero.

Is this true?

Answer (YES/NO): NO